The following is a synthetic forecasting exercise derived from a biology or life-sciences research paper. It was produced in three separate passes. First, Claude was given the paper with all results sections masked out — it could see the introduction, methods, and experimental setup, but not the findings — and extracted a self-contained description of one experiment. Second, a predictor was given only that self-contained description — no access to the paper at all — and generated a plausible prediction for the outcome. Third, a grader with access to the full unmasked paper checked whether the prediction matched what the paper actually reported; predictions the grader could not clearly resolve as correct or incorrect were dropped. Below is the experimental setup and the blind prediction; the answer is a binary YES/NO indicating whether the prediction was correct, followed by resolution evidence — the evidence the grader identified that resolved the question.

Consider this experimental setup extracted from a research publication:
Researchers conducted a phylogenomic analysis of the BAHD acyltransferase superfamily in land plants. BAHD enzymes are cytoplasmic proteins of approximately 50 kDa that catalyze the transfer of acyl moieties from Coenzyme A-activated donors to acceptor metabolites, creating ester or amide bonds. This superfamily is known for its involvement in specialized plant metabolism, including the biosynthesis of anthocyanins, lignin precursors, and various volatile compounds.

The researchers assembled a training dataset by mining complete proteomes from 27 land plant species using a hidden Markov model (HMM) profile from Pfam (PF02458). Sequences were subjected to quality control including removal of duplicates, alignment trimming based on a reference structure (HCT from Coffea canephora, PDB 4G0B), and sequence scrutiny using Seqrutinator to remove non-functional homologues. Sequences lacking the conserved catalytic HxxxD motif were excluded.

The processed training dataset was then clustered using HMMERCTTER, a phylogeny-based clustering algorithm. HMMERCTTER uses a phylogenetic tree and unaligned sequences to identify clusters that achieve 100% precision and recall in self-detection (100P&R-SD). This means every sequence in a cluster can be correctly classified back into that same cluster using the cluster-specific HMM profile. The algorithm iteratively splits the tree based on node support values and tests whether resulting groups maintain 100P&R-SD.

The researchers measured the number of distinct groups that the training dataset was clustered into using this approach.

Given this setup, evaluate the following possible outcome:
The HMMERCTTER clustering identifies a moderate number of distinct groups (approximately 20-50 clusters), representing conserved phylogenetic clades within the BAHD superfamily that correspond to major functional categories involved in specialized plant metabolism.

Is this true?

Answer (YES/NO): NO